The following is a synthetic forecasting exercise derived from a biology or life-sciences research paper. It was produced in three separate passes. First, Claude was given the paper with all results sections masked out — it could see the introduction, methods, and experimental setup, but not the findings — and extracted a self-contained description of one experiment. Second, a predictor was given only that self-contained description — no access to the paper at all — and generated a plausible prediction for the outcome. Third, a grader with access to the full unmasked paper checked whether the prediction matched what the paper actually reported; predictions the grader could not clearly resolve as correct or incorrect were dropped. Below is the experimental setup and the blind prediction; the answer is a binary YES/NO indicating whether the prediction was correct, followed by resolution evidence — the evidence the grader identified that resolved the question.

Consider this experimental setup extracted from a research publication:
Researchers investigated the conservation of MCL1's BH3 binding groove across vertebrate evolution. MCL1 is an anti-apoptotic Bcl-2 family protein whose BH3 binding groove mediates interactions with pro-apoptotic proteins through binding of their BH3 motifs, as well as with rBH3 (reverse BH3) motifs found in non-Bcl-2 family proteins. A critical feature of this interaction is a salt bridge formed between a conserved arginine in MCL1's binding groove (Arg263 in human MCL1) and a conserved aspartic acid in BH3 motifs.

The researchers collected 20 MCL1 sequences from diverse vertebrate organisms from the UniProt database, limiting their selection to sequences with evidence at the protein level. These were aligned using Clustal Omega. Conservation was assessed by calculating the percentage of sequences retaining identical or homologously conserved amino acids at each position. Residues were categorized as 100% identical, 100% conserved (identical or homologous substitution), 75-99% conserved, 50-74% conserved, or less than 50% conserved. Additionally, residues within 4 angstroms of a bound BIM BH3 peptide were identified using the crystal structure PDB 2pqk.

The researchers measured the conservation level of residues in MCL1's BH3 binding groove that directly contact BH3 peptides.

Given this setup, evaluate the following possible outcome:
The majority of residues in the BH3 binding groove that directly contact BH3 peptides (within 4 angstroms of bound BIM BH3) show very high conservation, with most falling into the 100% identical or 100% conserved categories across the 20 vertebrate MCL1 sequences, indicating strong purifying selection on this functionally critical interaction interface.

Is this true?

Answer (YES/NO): YES